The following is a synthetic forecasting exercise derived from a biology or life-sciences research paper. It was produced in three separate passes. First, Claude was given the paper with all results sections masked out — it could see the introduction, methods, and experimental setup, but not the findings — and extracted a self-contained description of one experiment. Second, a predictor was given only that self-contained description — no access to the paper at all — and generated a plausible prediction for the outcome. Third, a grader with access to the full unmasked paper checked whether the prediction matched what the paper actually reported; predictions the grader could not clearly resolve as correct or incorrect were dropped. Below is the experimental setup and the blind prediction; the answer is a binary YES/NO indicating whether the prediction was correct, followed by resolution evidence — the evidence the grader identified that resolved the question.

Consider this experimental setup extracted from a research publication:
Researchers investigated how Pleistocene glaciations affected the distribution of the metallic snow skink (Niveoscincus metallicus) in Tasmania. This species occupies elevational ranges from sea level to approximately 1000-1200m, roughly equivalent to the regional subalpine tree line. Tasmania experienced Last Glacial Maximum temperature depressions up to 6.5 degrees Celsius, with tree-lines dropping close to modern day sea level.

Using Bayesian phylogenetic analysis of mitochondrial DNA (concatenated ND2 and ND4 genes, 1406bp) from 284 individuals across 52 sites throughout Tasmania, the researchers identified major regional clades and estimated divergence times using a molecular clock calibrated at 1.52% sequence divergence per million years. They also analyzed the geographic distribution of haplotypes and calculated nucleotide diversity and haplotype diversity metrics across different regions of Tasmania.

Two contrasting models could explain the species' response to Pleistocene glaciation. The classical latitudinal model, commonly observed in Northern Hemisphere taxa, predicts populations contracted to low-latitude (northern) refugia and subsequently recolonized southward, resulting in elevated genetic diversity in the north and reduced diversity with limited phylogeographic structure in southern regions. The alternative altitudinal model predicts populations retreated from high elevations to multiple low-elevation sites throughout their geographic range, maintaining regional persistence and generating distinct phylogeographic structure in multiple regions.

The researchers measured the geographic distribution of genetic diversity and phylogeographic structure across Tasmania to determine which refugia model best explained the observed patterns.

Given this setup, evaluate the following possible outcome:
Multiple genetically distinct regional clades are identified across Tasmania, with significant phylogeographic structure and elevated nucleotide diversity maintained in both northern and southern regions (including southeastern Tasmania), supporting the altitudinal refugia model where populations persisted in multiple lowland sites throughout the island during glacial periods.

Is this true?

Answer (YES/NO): YES